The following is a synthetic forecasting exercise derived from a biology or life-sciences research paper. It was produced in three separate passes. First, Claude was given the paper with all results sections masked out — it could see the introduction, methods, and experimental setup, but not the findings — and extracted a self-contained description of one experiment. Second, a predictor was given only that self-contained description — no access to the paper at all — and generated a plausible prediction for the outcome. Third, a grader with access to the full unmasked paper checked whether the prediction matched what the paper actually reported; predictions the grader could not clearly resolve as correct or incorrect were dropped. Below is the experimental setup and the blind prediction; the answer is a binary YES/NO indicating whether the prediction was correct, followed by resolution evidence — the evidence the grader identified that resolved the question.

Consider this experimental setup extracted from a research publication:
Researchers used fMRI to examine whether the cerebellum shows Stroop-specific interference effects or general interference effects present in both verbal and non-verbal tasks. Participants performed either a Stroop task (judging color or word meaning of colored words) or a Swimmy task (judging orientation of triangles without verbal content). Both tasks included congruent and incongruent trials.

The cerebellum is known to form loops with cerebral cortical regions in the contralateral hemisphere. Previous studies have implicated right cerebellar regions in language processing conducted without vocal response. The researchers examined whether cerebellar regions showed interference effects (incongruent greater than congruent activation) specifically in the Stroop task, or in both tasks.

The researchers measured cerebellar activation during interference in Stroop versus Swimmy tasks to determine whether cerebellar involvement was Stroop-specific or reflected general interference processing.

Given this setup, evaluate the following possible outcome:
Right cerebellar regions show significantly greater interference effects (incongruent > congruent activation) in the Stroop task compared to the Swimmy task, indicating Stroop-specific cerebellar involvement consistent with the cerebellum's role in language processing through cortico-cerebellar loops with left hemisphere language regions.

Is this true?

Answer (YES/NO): YES